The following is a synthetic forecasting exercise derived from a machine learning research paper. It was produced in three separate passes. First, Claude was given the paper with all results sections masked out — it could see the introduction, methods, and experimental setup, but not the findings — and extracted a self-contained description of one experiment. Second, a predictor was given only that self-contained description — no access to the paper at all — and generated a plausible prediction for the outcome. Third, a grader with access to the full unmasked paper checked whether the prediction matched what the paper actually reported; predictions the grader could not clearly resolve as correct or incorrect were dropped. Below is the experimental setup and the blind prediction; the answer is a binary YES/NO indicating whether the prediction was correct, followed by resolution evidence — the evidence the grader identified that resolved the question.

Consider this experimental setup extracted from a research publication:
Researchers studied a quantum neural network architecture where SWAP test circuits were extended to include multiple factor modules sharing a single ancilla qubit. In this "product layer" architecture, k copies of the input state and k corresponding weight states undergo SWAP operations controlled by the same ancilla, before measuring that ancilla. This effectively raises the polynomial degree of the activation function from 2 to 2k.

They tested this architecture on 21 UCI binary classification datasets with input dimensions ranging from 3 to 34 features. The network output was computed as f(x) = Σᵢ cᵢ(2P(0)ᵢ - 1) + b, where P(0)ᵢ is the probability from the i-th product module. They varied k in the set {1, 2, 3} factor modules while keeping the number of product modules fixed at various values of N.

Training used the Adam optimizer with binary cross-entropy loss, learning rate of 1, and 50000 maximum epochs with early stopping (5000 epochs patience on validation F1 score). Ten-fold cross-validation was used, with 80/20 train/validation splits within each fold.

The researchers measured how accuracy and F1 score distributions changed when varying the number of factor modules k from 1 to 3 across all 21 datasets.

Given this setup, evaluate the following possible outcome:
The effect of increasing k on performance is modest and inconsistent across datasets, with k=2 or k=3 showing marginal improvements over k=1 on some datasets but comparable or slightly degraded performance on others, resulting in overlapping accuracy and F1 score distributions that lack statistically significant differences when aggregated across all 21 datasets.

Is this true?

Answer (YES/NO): NO